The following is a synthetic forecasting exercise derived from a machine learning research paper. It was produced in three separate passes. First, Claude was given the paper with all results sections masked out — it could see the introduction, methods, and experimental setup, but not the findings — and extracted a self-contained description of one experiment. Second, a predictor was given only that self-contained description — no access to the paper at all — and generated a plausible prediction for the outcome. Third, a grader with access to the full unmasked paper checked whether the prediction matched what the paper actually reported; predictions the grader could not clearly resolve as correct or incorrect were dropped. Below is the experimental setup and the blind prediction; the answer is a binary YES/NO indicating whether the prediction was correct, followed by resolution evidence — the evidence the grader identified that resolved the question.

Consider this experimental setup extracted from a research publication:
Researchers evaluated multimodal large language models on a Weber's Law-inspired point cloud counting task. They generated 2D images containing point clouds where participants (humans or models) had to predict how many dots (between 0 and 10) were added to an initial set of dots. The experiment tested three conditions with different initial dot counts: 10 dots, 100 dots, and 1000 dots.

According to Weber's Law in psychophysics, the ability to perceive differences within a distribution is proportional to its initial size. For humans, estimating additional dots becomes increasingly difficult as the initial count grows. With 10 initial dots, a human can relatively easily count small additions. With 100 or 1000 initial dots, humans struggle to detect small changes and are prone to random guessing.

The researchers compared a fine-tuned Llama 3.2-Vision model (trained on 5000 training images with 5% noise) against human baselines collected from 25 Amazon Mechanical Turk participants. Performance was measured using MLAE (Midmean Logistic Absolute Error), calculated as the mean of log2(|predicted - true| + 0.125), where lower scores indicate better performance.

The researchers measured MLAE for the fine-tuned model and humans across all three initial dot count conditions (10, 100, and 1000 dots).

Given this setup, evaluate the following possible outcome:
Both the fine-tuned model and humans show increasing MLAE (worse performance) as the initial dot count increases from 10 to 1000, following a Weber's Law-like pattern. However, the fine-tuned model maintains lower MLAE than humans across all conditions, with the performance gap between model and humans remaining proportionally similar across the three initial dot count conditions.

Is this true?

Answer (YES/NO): NO